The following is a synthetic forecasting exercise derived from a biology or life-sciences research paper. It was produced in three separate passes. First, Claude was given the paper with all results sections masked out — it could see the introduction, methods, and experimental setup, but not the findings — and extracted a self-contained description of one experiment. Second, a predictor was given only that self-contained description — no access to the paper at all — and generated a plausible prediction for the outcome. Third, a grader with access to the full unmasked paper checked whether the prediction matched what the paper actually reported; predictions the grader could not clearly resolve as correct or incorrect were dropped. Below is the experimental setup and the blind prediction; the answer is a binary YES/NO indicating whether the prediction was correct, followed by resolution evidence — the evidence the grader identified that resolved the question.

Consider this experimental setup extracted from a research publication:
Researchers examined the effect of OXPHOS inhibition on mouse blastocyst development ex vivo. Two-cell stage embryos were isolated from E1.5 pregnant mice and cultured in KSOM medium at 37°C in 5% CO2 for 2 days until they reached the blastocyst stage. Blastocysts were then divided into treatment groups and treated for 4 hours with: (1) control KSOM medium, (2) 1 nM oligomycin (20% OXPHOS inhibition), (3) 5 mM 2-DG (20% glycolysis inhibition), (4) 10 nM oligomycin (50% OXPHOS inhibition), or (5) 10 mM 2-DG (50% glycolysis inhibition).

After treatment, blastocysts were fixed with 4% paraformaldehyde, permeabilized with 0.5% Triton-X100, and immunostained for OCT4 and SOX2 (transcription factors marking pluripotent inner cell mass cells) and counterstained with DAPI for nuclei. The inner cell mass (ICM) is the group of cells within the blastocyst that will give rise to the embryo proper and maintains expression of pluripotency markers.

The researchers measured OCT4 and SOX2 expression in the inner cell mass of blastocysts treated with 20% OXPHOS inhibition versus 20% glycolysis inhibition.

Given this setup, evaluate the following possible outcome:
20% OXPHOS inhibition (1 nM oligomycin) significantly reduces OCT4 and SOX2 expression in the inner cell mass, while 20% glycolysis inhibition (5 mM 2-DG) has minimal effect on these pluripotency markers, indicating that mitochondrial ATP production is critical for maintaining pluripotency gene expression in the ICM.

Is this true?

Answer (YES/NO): YES